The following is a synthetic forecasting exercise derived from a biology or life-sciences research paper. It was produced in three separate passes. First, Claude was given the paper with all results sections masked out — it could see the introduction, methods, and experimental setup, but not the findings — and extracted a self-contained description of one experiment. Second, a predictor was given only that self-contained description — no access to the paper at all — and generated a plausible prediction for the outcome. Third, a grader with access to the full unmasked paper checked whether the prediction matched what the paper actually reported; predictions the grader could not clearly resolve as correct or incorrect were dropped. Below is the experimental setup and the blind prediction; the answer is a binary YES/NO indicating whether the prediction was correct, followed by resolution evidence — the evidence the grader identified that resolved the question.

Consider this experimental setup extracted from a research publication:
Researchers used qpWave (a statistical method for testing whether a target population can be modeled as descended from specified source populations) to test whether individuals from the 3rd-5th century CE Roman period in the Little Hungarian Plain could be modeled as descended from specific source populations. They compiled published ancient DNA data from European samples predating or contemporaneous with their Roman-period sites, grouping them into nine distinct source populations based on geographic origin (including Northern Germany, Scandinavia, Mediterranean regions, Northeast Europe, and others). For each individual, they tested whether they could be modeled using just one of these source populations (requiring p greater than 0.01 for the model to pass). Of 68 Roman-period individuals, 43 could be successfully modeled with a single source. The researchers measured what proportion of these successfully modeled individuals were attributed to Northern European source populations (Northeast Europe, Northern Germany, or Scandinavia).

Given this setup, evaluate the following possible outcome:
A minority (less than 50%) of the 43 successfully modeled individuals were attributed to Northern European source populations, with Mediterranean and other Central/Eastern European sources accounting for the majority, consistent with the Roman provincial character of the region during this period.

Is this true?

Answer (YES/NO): YES